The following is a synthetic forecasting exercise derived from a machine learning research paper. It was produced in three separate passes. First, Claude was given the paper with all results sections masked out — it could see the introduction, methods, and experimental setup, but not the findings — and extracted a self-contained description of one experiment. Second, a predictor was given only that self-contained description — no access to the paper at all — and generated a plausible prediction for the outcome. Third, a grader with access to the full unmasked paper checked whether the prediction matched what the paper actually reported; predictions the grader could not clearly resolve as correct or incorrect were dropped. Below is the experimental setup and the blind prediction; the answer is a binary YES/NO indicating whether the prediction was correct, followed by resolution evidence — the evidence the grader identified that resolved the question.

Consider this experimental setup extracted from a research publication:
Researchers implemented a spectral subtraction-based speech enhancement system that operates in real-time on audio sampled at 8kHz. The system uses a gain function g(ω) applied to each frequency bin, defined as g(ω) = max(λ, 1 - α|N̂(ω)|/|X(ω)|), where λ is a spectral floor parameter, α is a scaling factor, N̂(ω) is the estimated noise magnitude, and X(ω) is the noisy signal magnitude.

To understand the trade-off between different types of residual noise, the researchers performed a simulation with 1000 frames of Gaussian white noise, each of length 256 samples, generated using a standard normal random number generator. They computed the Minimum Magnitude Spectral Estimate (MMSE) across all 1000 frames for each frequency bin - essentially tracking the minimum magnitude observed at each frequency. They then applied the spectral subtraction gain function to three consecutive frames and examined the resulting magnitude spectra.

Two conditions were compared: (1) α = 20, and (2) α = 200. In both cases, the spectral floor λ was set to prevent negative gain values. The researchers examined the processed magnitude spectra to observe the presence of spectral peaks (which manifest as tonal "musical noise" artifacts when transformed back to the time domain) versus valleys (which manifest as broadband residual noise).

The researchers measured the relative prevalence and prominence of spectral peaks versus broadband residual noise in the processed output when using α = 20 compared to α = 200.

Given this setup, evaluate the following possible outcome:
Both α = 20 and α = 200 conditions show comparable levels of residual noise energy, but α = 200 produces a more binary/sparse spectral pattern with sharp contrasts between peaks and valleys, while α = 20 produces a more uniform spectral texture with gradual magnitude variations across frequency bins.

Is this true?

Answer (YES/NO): NO